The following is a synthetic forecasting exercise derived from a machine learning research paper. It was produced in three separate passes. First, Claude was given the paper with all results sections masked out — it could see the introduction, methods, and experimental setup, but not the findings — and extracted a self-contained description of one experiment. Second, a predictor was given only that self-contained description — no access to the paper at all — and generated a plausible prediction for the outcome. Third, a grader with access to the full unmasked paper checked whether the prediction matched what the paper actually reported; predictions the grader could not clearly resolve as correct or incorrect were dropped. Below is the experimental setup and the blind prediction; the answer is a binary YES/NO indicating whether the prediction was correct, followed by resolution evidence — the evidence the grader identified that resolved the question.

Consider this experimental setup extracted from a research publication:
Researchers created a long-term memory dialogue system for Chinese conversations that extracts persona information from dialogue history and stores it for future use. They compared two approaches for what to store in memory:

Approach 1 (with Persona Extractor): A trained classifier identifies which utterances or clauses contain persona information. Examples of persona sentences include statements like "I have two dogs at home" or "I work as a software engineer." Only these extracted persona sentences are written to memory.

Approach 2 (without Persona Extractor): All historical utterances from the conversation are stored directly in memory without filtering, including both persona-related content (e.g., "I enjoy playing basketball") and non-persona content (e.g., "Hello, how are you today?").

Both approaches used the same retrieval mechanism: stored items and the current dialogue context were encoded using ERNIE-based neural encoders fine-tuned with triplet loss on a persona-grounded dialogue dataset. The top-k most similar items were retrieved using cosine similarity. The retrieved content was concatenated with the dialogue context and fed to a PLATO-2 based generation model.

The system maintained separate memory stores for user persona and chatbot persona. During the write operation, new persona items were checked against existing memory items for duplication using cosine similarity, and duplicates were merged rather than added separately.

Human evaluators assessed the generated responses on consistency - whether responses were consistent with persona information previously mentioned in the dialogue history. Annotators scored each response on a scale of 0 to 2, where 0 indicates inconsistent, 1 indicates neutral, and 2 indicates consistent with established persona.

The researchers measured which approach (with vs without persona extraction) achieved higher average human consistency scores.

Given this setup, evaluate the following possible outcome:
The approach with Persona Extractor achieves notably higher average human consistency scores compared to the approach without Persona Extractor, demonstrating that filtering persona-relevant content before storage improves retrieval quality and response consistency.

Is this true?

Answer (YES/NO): YES